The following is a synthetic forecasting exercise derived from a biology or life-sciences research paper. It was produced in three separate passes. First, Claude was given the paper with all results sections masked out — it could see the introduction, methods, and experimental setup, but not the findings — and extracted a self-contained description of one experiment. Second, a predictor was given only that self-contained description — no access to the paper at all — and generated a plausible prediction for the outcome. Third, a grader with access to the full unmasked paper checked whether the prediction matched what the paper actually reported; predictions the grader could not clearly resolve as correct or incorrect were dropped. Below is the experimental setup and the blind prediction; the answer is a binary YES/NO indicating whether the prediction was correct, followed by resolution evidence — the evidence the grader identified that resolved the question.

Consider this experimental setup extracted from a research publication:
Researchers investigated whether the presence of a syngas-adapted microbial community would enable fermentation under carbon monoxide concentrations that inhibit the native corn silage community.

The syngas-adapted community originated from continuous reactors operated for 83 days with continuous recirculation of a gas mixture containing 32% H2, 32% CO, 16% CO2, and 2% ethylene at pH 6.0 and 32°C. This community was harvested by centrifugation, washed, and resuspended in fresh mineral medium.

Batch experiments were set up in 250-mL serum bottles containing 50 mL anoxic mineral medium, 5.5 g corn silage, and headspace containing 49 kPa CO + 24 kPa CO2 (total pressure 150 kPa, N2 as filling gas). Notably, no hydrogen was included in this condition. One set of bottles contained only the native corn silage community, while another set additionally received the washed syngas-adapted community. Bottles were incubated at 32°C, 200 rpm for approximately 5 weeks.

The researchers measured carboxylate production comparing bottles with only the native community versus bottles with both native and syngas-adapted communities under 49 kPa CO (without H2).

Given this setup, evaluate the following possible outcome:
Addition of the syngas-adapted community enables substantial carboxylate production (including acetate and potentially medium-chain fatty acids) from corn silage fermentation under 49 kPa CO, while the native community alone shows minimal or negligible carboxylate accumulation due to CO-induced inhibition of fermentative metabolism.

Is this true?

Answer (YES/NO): NO